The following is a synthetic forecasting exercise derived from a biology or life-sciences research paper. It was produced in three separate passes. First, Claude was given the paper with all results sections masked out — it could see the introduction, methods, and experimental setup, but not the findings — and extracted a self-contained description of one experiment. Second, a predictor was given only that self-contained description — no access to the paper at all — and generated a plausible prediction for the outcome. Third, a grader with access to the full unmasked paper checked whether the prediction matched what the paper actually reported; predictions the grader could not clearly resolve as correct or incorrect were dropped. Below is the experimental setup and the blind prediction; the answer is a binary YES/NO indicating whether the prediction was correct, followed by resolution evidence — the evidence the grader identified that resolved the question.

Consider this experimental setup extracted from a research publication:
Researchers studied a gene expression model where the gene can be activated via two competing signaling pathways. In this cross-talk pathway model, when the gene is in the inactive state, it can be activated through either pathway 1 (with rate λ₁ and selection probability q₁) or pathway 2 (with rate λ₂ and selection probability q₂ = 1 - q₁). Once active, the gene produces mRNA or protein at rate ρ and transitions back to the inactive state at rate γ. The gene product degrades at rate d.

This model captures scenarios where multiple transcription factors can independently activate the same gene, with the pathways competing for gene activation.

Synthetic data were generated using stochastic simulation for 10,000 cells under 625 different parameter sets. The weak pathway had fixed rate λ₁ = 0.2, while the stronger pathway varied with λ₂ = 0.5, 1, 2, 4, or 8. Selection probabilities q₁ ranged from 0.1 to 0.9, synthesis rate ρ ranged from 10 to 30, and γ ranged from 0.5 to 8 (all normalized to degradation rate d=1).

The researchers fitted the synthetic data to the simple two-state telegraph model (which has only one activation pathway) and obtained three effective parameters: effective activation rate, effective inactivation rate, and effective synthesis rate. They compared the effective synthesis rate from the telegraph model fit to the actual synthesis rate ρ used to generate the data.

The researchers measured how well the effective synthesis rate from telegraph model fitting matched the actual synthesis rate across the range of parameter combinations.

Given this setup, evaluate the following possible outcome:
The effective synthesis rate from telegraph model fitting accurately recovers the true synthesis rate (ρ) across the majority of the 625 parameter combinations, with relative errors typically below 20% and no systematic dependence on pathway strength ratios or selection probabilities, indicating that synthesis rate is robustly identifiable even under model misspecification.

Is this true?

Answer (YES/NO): NO